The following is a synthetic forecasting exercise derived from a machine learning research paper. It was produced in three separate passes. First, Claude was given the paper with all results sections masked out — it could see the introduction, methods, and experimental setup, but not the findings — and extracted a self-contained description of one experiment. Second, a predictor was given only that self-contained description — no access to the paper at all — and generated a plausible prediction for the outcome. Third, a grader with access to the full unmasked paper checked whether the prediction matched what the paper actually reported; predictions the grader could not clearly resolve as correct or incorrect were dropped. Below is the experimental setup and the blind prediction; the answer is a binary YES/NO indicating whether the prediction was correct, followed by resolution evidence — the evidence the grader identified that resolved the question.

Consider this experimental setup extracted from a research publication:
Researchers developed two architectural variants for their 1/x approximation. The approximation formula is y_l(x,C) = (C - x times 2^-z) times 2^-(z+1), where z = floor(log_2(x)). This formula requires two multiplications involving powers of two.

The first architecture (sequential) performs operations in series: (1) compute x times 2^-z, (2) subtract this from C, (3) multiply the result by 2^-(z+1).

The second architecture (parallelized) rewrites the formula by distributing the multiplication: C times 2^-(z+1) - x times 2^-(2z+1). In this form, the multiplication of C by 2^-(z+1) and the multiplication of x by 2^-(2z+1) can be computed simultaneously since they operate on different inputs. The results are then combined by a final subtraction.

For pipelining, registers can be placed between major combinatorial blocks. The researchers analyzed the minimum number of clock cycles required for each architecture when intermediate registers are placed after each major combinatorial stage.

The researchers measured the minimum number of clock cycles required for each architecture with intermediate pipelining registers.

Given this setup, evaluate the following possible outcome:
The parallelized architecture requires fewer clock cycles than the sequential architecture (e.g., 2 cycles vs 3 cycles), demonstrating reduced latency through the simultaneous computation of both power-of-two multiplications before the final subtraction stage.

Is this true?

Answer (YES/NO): YES